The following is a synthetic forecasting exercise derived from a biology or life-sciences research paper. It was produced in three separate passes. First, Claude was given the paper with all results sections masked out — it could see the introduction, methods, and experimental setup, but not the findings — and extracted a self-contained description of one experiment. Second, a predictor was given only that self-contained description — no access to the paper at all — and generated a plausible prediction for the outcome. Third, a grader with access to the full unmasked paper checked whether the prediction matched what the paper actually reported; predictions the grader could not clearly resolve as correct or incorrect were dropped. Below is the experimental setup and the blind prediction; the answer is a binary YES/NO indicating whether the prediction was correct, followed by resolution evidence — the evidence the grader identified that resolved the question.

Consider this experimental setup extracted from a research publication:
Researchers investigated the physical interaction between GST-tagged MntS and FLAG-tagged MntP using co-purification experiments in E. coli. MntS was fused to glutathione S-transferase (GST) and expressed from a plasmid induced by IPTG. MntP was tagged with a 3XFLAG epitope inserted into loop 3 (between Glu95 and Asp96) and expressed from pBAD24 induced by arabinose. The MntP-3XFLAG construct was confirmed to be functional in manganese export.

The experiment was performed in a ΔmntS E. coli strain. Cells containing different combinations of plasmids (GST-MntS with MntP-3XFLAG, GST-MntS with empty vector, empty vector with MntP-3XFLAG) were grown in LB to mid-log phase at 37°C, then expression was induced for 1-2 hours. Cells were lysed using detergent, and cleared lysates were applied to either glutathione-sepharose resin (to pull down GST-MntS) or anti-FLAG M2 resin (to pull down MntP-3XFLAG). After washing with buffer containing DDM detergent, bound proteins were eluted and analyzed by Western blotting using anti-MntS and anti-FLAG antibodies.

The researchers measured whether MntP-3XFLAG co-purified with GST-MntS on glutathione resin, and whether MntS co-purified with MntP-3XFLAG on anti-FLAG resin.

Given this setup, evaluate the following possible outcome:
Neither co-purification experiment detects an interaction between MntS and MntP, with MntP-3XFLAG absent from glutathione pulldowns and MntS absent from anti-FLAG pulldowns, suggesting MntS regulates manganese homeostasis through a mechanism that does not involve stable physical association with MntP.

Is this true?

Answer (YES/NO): NO